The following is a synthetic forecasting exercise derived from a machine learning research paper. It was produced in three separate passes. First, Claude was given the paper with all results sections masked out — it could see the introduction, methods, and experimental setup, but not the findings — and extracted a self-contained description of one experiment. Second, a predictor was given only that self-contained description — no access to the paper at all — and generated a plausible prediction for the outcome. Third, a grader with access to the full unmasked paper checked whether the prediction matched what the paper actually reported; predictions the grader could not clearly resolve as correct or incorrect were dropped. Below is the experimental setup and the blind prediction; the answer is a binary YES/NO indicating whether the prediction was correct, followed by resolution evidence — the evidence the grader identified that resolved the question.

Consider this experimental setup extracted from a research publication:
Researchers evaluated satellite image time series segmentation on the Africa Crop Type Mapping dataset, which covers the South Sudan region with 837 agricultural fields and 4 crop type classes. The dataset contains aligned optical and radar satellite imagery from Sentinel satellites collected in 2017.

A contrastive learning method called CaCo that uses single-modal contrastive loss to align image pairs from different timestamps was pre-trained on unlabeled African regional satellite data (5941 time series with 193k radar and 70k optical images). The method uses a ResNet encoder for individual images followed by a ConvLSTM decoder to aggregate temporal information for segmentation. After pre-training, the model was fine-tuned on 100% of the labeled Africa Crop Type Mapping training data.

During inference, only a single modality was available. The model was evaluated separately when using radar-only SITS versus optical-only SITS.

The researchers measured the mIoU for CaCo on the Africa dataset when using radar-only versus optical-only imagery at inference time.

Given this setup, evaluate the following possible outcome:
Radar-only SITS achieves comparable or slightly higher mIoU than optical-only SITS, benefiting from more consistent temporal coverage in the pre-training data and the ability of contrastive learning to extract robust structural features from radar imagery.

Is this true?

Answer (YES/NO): YES